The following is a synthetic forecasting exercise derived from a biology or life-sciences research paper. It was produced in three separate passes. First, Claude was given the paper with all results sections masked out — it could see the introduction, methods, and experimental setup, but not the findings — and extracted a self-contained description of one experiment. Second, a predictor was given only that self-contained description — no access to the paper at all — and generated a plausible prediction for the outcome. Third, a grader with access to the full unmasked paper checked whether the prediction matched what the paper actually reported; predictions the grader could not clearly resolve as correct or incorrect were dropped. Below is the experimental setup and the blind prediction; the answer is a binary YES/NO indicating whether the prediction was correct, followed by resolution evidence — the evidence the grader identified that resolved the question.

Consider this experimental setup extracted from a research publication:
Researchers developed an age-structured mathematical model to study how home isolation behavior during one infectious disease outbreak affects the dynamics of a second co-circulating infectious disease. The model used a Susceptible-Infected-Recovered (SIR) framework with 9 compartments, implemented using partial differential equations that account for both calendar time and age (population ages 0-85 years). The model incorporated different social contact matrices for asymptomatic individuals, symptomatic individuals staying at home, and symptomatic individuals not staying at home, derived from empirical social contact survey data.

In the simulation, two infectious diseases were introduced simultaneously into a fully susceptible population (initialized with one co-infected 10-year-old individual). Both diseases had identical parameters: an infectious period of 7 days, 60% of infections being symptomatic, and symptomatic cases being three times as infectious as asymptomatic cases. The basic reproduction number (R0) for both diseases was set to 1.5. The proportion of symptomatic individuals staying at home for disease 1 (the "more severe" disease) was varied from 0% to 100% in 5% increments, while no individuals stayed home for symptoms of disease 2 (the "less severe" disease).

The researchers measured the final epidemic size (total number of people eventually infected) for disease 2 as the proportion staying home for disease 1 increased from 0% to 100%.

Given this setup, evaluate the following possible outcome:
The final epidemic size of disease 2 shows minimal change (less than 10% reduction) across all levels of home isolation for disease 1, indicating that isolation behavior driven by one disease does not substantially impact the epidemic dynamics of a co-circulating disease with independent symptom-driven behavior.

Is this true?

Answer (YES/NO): NO